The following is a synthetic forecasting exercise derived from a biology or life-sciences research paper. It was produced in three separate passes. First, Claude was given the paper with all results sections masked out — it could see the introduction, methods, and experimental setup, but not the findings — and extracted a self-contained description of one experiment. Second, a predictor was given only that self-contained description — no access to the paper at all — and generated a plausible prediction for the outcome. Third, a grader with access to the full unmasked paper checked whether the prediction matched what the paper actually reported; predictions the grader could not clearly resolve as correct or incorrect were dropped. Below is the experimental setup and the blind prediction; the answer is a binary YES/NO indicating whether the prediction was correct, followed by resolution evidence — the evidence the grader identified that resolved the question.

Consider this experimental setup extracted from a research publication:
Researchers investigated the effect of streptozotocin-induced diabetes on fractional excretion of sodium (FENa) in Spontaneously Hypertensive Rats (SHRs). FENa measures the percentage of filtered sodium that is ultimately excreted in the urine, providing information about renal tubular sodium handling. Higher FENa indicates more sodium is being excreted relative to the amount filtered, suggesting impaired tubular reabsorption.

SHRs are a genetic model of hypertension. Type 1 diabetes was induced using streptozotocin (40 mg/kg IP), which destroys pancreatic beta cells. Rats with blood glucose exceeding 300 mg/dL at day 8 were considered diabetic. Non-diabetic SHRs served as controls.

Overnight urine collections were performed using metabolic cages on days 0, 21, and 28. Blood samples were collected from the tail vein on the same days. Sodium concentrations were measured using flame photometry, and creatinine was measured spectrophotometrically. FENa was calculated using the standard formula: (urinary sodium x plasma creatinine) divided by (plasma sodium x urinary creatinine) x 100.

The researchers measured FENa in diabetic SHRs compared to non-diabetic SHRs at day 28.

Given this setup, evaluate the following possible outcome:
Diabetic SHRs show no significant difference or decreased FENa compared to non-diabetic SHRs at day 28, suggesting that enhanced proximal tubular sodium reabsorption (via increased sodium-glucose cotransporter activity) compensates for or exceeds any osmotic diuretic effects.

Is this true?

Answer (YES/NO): NO